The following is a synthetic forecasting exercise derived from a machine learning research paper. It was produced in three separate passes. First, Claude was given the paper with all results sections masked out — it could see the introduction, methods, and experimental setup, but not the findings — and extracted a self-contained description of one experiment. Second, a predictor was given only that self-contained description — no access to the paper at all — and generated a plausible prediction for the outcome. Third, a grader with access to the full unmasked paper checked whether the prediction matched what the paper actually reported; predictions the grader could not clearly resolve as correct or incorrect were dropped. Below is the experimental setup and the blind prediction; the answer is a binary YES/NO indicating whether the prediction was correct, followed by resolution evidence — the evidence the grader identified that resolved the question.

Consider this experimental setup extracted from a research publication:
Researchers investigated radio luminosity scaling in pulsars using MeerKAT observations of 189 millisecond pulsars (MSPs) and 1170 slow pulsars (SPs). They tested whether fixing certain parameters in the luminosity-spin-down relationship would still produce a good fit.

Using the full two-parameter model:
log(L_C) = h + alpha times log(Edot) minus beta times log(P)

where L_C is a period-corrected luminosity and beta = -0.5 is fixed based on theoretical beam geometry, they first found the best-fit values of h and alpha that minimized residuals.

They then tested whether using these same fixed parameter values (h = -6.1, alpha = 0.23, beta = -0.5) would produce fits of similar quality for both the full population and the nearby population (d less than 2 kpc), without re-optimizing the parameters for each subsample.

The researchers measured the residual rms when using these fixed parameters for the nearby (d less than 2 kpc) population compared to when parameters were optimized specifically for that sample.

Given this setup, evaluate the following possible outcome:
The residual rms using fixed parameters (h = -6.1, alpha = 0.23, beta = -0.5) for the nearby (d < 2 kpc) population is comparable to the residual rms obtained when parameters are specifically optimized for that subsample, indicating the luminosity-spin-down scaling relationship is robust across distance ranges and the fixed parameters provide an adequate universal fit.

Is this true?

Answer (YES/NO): YES